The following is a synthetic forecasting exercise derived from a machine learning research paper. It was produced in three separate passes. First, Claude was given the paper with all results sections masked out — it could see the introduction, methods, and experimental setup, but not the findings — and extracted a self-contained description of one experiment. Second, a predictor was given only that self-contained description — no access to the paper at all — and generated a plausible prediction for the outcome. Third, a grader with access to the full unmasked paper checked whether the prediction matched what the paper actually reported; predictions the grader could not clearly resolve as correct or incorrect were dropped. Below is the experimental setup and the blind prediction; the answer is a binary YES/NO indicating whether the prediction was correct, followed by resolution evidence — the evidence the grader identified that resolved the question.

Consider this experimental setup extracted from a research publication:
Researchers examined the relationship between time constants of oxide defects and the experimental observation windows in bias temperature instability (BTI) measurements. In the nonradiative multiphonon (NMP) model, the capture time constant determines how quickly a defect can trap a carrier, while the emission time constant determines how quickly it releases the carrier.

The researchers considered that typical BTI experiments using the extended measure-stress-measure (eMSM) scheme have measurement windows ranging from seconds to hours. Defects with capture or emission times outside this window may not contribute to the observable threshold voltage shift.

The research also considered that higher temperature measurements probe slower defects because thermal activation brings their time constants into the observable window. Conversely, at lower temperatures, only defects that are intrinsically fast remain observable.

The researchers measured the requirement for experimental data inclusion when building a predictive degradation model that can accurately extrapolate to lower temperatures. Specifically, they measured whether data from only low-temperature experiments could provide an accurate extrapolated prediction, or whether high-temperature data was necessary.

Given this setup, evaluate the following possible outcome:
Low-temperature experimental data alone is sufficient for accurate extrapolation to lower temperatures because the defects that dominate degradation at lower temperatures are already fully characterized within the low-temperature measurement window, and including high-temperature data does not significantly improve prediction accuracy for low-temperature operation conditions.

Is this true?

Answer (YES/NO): NO